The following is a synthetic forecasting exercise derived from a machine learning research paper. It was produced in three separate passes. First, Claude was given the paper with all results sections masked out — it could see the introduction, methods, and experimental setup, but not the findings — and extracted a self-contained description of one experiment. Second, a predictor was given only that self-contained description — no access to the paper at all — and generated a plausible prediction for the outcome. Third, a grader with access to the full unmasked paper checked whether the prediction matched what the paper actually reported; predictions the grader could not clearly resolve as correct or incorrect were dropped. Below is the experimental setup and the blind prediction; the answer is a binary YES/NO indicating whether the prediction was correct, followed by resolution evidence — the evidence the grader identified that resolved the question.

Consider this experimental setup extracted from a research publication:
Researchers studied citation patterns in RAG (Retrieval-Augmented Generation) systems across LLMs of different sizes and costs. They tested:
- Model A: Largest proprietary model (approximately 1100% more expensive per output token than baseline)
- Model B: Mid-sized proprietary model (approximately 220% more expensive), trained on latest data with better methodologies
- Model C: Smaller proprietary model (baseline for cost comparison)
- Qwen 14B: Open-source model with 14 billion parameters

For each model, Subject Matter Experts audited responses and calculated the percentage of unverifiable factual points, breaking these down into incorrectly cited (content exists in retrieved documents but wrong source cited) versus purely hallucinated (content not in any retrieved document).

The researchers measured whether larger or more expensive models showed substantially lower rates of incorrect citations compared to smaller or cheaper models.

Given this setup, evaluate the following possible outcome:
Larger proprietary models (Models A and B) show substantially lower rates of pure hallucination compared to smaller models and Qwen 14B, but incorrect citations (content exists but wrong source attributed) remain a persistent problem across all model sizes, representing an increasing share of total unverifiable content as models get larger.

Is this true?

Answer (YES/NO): NO